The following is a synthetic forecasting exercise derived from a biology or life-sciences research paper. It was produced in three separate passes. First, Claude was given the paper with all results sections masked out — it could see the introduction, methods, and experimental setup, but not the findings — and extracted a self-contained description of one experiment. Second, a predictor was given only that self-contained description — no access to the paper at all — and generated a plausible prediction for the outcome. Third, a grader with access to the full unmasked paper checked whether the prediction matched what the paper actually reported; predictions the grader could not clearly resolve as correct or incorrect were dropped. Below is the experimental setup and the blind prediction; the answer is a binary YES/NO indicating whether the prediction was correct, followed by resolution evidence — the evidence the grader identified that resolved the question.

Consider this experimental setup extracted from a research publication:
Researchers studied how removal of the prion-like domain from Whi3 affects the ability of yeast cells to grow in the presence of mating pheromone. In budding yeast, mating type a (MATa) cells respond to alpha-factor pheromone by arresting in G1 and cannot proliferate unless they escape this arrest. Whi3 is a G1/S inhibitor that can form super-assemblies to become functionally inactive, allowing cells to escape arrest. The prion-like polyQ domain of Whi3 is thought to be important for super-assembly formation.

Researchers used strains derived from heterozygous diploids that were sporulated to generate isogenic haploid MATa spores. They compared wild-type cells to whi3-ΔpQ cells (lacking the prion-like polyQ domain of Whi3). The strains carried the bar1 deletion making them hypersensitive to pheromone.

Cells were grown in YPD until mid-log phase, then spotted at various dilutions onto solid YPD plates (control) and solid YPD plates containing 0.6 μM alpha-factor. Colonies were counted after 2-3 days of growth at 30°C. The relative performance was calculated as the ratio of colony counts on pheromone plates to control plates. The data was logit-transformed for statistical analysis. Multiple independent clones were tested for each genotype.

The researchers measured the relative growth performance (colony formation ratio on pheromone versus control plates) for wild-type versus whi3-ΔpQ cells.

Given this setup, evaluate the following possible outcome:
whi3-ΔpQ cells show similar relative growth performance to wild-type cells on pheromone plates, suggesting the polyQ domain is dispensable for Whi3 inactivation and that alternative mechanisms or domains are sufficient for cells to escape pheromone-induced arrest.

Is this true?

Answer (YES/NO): NO